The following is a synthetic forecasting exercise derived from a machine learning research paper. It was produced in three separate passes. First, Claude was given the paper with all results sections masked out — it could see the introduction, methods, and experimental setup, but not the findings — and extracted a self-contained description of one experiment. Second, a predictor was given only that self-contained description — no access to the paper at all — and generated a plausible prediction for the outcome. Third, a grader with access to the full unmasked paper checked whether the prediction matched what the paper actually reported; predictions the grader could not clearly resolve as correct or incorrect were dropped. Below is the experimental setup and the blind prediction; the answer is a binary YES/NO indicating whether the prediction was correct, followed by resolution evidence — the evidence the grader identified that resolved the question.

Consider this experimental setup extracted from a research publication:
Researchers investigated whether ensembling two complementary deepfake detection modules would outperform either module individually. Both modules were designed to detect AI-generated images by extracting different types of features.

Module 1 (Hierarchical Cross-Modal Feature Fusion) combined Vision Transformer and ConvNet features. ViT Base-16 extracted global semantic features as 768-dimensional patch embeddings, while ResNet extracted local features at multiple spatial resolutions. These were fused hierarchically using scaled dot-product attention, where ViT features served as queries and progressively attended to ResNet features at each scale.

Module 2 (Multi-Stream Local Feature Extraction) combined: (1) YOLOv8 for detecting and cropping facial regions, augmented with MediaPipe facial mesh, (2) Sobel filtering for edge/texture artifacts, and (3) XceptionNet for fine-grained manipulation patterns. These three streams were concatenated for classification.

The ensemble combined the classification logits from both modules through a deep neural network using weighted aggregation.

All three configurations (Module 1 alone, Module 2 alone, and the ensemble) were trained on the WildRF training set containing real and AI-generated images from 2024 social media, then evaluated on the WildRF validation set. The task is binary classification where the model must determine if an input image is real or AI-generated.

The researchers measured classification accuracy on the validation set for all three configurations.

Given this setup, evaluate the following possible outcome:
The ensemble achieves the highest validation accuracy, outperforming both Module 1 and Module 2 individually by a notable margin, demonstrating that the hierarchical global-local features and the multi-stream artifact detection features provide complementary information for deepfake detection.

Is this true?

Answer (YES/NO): NO